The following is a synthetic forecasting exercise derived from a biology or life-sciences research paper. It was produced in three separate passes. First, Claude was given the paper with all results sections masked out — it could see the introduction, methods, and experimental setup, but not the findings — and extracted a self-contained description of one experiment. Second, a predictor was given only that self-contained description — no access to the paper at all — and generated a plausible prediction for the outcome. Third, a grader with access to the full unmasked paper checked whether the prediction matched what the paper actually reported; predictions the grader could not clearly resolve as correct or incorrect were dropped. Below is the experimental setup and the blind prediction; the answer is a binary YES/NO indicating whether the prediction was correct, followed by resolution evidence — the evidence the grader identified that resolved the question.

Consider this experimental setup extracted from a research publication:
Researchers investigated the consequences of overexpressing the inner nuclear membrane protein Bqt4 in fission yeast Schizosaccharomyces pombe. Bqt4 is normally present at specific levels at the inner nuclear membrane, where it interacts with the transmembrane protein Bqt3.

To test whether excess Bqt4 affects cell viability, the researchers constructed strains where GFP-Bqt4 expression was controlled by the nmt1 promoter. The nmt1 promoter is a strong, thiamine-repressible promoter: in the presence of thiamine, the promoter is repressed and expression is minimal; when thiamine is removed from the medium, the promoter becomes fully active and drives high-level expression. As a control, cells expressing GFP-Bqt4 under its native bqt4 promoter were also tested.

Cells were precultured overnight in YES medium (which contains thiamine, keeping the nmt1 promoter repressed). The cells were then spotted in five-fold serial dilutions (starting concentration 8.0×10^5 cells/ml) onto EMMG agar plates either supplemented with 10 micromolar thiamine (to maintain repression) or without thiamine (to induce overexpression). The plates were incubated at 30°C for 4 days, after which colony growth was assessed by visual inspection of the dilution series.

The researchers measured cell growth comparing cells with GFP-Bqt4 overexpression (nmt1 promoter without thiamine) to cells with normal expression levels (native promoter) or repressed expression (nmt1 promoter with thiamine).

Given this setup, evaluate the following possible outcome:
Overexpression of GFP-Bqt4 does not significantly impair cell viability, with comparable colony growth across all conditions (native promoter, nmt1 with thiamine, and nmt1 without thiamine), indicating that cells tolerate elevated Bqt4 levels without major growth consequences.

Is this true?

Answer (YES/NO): NO